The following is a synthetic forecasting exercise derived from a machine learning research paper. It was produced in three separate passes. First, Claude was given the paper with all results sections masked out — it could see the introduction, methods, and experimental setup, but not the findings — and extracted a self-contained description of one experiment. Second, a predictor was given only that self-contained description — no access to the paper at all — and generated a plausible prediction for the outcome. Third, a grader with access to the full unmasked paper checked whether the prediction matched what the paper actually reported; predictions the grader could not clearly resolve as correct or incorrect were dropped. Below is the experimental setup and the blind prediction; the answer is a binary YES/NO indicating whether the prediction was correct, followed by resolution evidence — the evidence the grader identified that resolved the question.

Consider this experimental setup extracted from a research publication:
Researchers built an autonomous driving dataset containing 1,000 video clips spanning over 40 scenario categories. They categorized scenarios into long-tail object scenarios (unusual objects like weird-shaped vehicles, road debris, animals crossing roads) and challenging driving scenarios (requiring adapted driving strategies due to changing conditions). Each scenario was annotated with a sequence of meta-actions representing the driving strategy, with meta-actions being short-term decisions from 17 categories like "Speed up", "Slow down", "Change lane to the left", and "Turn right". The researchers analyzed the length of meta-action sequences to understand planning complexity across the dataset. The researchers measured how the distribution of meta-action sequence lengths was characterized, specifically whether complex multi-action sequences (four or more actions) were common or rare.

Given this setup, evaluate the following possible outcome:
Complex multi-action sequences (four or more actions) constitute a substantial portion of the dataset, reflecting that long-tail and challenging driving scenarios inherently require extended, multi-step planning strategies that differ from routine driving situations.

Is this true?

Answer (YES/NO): NO